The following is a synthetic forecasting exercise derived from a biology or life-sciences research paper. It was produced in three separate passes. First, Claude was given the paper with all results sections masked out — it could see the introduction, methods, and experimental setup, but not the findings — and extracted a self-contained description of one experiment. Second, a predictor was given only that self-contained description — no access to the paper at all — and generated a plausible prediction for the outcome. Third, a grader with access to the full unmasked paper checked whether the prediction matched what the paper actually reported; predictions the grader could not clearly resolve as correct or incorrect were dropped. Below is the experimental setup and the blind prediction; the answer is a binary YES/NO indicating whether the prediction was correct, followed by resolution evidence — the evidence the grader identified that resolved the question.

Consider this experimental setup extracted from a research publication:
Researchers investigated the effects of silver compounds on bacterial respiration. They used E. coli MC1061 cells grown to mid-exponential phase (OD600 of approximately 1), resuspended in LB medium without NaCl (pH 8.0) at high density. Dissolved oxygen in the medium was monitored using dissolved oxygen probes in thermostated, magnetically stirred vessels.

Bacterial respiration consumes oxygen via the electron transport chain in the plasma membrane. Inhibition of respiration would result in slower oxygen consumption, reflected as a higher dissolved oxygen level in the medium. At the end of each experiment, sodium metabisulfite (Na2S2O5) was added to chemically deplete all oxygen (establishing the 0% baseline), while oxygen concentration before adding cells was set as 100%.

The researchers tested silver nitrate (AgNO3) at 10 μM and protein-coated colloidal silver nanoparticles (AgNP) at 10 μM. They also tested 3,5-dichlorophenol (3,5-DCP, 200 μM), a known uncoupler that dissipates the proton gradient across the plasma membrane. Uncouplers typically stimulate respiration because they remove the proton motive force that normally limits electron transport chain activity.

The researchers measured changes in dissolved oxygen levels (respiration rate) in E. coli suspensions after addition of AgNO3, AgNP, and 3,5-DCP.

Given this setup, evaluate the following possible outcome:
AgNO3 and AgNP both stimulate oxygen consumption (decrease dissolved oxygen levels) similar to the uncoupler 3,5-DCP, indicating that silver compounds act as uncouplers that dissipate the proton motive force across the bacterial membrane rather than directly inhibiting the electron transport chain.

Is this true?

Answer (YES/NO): NO